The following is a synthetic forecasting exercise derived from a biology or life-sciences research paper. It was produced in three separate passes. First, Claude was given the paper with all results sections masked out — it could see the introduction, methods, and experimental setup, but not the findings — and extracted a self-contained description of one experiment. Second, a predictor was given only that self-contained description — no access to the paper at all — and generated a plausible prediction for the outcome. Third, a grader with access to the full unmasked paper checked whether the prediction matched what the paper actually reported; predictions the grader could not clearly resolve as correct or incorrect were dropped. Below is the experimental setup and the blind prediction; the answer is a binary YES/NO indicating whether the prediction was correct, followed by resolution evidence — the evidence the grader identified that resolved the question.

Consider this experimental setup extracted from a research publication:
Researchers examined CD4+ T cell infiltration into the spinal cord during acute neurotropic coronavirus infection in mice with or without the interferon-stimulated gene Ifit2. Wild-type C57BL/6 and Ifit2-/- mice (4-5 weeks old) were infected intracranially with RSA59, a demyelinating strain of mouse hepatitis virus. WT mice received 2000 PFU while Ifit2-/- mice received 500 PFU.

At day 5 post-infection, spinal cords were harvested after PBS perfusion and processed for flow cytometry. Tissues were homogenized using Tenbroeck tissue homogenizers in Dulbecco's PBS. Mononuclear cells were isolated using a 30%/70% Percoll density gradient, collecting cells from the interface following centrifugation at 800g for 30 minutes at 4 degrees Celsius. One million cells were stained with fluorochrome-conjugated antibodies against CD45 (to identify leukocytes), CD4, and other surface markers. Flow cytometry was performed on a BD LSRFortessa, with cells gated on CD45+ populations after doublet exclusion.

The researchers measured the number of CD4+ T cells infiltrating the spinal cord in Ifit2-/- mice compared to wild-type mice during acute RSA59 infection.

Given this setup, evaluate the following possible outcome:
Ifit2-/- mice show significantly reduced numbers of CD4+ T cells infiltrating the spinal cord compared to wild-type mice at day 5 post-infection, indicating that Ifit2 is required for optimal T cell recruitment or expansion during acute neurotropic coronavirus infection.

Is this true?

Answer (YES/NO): NO